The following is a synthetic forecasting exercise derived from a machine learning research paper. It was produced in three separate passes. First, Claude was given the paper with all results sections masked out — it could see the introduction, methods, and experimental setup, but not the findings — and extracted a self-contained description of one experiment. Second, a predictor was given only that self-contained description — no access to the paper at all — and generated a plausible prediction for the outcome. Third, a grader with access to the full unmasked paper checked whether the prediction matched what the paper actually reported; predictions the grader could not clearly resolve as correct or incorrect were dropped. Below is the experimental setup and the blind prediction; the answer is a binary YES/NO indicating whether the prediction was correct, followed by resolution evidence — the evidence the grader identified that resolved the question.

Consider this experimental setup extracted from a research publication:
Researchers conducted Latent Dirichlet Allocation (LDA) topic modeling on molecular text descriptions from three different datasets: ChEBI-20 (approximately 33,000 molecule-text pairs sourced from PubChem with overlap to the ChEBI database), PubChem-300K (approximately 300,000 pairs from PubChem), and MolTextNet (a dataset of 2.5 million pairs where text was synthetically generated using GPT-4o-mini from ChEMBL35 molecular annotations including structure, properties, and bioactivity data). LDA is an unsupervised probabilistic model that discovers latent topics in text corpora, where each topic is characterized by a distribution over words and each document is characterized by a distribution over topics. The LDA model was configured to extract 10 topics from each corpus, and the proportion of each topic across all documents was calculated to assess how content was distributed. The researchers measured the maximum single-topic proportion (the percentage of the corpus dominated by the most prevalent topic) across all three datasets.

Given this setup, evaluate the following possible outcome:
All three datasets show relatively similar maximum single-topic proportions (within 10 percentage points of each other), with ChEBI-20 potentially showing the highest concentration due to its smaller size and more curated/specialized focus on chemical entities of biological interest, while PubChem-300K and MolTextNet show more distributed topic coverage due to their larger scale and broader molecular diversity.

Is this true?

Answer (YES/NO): NO